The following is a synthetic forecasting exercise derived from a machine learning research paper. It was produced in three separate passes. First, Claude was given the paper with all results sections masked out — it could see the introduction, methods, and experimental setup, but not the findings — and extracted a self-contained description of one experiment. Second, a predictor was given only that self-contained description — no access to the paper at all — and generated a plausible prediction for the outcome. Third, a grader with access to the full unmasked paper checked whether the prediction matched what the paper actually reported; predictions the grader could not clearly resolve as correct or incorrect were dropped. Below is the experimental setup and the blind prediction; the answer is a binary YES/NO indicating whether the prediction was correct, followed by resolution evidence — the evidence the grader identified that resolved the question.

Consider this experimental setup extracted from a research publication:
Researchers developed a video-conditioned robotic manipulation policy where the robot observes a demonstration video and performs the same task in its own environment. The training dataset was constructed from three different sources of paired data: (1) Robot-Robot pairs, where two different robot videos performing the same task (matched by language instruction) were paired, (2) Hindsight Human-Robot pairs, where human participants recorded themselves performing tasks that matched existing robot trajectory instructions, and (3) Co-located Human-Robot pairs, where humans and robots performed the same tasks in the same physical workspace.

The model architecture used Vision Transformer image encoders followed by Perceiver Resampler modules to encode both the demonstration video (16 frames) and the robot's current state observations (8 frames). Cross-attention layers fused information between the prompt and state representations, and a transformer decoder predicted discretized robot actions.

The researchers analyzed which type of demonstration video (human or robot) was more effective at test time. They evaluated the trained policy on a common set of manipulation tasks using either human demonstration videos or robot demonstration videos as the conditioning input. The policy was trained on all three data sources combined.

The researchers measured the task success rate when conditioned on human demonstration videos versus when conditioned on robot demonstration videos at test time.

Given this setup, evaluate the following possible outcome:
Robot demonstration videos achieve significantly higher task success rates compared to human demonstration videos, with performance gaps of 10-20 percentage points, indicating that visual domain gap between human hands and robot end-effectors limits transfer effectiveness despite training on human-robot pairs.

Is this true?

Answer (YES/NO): NO